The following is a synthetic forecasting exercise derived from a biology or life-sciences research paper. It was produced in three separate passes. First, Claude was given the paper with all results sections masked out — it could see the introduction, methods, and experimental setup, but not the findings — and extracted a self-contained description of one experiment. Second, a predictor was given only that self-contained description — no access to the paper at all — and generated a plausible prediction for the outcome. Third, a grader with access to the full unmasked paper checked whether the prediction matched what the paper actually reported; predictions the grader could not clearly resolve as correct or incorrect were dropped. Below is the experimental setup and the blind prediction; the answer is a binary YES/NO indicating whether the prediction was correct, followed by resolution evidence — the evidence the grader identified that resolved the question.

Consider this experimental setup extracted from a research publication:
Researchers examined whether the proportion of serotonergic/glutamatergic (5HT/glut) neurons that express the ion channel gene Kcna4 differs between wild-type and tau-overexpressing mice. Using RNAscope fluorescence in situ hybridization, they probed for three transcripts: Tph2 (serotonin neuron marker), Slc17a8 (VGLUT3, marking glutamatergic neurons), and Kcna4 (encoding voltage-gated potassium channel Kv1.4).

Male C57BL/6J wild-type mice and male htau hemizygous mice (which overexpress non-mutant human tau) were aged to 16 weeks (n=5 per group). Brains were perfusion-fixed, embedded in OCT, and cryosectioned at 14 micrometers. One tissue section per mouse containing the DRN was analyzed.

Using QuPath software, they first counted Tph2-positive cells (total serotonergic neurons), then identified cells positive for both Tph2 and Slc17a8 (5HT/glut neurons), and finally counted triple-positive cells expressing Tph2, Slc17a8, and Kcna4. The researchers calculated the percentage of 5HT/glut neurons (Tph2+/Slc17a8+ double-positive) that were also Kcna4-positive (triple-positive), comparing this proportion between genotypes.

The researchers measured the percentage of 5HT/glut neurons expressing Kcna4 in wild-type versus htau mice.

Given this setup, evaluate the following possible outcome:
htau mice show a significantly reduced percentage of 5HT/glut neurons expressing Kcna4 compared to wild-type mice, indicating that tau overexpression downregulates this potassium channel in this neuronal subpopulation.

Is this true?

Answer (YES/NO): YES